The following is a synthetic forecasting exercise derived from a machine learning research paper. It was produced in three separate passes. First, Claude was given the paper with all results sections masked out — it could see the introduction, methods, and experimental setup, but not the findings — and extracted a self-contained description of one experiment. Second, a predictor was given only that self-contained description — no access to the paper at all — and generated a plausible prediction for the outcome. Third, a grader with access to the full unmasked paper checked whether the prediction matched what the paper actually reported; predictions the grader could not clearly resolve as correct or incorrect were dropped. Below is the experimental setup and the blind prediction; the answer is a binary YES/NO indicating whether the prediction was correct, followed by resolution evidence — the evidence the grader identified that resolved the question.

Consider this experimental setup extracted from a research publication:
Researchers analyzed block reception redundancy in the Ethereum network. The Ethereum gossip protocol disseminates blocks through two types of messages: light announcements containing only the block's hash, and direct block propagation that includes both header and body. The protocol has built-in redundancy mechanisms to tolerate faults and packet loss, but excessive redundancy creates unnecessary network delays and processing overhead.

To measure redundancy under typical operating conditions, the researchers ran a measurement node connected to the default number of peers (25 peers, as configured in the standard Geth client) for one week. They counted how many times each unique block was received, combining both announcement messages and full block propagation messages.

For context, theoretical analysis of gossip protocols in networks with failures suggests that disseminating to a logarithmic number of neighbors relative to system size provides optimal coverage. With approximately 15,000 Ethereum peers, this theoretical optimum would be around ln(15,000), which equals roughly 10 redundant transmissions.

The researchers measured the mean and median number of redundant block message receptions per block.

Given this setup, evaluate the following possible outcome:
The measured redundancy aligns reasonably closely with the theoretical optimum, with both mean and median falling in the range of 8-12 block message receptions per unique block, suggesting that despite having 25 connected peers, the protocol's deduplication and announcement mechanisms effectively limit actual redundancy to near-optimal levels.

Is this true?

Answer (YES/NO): YES